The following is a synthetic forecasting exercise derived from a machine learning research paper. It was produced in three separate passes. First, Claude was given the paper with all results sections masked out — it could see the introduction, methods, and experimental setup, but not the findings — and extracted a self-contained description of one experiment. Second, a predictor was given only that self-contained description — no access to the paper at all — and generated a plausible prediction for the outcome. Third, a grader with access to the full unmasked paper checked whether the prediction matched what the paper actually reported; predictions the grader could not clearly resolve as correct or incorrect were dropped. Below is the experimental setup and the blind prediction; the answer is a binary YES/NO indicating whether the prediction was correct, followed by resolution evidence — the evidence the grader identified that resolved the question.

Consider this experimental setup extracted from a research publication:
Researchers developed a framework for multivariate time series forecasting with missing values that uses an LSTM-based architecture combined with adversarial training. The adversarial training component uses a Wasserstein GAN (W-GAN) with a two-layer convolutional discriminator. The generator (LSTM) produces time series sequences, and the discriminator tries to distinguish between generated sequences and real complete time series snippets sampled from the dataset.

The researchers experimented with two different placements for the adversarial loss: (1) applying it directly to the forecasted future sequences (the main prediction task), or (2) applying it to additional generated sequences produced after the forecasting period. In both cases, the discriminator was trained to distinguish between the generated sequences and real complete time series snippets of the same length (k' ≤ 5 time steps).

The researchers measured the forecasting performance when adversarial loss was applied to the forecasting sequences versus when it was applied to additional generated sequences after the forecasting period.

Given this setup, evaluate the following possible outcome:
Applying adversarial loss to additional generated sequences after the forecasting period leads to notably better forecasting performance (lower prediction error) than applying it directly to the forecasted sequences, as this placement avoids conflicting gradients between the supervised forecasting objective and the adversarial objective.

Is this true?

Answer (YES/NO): YES